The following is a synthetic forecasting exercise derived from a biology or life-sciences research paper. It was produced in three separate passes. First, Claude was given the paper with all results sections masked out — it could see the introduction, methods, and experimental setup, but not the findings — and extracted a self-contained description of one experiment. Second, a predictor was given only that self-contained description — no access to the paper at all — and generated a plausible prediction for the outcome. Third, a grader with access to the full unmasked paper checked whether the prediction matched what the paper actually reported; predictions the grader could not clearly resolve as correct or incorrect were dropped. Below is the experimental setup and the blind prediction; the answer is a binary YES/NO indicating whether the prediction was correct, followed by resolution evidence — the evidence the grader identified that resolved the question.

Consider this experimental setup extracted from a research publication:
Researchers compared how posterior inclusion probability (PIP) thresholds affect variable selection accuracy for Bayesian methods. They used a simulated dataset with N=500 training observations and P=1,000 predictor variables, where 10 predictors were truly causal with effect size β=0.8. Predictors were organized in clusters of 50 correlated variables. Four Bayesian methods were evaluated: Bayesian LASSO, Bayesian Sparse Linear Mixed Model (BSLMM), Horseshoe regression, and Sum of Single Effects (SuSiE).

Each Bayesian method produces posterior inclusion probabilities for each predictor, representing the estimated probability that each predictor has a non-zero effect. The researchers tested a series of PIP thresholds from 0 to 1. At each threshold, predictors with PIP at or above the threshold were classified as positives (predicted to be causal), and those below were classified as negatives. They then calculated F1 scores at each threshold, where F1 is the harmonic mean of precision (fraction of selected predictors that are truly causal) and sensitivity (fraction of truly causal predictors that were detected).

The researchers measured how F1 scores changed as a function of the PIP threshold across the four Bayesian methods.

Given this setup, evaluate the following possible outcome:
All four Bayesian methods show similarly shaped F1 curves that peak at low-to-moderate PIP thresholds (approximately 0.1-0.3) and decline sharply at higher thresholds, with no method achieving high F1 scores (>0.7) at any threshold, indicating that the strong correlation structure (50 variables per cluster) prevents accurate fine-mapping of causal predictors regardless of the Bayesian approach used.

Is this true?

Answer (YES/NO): NO